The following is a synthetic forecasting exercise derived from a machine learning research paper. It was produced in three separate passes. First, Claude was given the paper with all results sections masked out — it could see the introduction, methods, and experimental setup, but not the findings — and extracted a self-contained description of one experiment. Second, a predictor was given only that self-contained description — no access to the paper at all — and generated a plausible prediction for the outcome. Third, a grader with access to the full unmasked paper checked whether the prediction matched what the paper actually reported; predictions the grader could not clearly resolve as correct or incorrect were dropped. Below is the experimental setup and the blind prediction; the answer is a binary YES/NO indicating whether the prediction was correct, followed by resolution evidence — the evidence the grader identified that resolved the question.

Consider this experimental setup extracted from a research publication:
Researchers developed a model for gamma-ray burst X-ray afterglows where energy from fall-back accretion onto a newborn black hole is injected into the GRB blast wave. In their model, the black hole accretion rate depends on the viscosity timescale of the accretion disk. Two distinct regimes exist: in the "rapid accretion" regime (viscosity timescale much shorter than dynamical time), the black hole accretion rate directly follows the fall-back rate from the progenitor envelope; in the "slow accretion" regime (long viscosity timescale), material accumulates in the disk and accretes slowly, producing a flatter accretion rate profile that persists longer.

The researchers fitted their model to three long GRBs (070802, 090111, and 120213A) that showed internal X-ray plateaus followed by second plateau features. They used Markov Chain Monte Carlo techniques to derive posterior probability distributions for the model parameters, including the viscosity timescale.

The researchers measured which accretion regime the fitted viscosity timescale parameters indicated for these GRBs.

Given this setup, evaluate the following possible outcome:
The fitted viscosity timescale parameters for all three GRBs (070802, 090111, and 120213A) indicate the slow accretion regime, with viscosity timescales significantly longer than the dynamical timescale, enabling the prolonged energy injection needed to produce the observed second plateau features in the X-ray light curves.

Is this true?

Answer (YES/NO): YES